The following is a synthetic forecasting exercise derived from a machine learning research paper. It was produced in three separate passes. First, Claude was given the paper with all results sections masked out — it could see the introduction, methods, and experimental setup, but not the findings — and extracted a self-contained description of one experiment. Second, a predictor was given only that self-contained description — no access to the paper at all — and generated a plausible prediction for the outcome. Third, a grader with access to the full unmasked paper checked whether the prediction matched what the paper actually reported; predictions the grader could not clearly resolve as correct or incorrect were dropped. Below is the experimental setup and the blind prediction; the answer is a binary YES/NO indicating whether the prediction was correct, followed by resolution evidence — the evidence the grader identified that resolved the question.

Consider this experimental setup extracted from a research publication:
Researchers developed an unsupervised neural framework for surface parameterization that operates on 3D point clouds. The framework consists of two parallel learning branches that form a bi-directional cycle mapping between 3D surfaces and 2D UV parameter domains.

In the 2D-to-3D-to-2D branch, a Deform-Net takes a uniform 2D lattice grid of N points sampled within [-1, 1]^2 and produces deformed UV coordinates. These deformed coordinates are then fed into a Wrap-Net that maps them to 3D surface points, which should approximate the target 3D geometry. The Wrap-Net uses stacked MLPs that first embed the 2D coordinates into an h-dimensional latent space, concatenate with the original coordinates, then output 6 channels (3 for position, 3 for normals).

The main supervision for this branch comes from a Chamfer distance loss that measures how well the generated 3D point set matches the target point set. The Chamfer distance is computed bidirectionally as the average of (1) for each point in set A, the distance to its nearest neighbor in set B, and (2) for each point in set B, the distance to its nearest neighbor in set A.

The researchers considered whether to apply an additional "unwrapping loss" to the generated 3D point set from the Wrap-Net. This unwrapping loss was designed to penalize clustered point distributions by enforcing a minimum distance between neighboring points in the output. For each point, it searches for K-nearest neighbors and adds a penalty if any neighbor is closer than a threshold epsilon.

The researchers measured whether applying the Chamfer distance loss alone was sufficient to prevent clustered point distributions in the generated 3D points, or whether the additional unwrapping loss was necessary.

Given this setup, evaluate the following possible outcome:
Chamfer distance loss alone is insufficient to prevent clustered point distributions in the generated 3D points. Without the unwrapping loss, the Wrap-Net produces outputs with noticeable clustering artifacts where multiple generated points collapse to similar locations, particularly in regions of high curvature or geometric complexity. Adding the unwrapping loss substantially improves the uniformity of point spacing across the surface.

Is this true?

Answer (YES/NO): NO